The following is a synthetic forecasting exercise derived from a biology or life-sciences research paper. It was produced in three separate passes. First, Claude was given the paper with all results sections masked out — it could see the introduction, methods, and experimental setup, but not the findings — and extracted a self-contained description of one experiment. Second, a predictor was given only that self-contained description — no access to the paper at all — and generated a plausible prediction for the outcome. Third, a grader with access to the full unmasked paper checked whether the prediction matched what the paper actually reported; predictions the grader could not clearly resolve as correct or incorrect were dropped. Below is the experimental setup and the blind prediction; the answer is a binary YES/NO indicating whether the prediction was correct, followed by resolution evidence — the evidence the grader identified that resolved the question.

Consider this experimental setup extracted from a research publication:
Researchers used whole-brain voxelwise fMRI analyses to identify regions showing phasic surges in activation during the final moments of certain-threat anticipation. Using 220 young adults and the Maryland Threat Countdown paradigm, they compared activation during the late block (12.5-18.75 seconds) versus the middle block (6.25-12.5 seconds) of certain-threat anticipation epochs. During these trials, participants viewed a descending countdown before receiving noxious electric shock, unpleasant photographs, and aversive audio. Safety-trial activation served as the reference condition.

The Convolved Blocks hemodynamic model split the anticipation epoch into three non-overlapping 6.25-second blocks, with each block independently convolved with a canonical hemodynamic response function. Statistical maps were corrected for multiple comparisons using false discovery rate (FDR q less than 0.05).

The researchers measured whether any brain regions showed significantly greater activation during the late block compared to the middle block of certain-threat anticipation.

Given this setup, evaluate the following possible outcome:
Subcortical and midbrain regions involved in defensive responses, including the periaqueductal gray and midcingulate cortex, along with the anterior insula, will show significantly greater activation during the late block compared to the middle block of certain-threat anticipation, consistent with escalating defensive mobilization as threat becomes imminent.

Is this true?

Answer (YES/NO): NO